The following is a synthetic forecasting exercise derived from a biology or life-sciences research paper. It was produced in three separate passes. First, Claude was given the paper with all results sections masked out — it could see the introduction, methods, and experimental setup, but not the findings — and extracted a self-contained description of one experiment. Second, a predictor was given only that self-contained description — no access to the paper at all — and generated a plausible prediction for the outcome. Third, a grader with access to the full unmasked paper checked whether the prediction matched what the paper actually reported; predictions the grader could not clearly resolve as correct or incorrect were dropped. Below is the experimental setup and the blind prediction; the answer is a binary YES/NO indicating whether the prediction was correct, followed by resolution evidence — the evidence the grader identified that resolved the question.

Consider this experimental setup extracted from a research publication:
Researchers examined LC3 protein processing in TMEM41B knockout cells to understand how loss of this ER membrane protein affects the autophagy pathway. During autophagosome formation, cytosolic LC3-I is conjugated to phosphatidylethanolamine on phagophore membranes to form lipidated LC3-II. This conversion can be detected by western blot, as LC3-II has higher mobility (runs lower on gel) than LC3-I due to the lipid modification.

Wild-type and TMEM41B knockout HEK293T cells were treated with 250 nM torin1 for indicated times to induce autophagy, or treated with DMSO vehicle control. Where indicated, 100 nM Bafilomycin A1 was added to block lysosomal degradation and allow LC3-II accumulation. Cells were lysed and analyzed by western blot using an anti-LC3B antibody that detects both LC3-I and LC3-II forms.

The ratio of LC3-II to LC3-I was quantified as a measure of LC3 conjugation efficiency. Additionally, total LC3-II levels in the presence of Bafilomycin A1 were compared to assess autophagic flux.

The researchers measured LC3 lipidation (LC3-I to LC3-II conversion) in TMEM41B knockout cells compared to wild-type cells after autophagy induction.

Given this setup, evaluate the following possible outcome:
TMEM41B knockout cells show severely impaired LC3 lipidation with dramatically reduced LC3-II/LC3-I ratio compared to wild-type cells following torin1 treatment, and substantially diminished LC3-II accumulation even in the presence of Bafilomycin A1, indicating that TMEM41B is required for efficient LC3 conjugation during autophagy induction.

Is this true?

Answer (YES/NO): NO